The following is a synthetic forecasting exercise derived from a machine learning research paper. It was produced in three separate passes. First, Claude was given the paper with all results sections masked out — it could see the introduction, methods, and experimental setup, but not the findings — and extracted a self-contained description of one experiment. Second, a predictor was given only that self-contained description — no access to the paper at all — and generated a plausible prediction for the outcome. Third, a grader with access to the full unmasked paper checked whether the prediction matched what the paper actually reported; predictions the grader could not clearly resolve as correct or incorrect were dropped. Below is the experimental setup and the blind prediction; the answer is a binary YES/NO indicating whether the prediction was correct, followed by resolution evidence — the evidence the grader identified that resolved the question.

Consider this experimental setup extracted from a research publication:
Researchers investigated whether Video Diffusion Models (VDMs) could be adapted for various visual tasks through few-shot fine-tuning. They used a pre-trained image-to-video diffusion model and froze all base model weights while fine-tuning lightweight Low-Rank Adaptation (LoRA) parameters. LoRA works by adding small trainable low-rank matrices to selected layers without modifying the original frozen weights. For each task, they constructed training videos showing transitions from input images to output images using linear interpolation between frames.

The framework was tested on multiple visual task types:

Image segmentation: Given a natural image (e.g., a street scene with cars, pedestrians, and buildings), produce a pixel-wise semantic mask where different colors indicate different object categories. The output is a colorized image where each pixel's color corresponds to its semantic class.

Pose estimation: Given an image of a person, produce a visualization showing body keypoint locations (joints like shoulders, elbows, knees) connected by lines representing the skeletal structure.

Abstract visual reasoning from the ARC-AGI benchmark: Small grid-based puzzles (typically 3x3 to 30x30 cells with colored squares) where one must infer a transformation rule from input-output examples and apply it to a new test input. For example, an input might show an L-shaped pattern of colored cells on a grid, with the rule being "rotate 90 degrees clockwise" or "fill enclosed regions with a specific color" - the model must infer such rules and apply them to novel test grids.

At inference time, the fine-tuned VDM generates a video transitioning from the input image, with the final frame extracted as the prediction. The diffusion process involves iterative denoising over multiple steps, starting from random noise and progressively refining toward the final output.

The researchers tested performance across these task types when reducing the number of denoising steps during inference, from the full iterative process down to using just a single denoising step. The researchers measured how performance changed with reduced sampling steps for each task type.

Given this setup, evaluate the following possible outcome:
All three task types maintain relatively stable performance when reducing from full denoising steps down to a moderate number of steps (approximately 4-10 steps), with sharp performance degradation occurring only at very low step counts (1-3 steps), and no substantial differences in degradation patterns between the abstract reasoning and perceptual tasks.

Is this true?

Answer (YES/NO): NO